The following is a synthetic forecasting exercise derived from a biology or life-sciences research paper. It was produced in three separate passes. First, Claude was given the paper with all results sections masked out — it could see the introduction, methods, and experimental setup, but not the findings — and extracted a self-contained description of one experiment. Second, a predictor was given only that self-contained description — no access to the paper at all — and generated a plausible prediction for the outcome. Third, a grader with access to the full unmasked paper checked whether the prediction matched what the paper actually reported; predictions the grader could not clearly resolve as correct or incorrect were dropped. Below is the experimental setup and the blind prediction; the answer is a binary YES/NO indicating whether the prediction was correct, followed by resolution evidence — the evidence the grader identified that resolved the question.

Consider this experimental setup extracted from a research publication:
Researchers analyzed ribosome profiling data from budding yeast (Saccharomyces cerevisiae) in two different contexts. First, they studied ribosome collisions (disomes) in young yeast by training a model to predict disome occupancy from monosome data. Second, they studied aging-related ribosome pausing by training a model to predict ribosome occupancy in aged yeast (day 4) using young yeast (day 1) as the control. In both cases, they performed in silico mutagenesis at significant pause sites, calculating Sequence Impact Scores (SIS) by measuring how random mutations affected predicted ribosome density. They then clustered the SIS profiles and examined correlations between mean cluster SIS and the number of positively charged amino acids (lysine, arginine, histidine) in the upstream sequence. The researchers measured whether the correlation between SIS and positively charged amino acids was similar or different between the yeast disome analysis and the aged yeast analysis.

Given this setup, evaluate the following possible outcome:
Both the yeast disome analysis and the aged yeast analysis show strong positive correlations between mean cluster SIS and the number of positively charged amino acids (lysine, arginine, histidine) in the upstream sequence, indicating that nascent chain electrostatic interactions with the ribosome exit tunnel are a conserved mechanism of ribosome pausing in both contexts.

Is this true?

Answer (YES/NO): NO